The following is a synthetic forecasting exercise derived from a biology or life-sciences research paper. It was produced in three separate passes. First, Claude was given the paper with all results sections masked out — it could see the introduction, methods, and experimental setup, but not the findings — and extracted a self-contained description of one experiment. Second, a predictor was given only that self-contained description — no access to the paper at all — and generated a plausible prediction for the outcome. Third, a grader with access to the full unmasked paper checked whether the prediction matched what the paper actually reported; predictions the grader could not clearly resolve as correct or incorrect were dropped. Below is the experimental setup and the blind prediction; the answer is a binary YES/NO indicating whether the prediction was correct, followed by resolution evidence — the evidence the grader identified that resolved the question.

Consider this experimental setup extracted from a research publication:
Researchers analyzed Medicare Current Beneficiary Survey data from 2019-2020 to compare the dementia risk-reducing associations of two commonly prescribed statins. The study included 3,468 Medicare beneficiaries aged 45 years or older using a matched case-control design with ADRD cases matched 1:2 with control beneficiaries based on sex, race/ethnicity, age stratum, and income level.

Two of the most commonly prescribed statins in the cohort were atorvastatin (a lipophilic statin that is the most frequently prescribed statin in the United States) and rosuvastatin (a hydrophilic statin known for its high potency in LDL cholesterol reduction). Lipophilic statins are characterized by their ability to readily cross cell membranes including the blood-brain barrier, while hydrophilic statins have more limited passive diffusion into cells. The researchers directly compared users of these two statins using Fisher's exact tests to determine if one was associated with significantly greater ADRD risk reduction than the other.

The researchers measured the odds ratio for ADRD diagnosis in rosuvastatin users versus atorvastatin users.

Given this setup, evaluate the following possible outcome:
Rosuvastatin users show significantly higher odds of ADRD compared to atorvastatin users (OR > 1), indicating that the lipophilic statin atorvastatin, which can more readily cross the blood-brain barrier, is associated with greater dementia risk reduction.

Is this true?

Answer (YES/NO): NO